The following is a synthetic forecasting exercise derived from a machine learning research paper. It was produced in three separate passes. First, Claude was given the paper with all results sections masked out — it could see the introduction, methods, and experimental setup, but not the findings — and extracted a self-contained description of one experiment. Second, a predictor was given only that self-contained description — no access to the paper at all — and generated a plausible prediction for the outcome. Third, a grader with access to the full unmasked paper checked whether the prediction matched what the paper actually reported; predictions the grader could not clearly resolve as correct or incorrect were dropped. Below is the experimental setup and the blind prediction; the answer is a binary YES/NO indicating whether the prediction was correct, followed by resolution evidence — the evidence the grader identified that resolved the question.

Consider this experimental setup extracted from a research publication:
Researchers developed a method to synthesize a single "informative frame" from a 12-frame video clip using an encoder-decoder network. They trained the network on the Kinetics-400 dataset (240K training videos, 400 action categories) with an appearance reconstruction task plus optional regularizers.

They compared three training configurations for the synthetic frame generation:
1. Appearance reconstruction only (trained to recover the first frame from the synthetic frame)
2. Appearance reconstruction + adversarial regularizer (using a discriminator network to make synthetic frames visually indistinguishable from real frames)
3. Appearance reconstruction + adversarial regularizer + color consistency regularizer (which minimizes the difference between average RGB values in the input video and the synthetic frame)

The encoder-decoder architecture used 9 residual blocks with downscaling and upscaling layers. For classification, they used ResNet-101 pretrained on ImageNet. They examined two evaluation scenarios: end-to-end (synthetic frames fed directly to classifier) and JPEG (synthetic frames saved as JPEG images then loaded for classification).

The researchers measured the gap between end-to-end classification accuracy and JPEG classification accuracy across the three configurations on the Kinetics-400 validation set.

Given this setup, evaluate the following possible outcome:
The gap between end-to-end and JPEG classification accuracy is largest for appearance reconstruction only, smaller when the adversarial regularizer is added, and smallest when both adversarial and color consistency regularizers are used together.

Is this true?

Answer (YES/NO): YES